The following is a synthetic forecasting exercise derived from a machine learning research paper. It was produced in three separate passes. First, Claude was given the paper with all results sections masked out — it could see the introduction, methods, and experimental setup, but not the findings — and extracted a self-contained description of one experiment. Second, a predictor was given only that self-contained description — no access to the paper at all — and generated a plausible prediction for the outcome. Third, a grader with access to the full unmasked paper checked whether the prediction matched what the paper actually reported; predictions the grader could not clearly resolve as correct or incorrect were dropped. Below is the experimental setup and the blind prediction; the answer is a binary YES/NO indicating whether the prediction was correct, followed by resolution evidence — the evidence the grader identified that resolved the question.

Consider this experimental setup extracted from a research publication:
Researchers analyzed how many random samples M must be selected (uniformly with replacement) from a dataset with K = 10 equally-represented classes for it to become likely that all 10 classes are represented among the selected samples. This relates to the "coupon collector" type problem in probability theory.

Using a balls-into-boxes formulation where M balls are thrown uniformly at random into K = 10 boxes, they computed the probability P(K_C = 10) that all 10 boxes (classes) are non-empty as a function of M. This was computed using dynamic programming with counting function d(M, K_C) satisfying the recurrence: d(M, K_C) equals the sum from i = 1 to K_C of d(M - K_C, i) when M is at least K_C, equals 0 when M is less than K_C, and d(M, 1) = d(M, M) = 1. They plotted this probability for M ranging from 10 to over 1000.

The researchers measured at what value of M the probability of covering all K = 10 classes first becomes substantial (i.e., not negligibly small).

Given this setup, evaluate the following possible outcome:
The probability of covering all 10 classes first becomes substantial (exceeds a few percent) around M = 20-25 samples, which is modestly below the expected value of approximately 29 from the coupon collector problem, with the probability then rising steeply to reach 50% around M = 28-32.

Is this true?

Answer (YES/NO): NO